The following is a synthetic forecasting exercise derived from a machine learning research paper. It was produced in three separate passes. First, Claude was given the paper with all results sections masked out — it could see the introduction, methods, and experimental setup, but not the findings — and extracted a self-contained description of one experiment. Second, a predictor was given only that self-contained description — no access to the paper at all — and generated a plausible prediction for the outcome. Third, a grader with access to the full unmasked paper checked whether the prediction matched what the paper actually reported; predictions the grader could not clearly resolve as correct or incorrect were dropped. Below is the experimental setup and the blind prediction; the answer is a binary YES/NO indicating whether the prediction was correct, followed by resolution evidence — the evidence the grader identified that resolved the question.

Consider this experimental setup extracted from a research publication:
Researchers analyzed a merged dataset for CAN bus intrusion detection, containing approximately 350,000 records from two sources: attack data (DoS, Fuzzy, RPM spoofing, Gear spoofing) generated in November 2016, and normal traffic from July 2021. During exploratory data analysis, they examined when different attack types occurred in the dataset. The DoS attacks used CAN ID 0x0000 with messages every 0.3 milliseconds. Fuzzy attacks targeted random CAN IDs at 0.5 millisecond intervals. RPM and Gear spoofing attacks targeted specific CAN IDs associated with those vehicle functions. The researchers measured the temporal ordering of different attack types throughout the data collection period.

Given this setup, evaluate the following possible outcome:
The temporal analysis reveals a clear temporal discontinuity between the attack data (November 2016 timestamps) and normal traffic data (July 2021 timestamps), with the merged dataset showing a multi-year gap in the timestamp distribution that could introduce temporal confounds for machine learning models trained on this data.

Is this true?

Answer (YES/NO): YES